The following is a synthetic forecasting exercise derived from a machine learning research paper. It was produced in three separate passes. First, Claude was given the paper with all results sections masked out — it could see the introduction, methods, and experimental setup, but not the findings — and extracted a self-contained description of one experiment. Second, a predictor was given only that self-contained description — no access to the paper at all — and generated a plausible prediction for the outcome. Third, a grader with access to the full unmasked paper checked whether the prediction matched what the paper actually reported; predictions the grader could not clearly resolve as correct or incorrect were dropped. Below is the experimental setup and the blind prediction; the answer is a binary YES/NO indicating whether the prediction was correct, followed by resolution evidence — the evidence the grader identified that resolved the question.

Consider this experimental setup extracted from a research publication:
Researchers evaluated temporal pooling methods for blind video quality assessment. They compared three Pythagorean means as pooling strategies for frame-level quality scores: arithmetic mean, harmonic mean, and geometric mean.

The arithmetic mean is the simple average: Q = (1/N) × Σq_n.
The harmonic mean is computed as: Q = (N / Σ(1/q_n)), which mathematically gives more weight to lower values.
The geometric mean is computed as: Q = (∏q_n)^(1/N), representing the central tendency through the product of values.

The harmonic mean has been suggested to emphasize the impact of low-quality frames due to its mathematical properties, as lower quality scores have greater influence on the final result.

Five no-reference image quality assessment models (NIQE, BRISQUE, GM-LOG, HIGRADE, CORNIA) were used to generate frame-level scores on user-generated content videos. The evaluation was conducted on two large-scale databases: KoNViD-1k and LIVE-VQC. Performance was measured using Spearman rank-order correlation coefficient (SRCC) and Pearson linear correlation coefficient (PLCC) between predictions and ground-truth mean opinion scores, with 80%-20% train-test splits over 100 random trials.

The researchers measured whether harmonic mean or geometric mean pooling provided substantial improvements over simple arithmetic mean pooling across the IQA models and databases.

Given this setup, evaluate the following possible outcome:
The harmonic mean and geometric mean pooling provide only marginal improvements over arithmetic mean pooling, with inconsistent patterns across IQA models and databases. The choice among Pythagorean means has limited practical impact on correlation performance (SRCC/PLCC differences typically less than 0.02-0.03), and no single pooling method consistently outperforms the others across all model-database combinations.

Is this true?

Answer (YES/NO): YES